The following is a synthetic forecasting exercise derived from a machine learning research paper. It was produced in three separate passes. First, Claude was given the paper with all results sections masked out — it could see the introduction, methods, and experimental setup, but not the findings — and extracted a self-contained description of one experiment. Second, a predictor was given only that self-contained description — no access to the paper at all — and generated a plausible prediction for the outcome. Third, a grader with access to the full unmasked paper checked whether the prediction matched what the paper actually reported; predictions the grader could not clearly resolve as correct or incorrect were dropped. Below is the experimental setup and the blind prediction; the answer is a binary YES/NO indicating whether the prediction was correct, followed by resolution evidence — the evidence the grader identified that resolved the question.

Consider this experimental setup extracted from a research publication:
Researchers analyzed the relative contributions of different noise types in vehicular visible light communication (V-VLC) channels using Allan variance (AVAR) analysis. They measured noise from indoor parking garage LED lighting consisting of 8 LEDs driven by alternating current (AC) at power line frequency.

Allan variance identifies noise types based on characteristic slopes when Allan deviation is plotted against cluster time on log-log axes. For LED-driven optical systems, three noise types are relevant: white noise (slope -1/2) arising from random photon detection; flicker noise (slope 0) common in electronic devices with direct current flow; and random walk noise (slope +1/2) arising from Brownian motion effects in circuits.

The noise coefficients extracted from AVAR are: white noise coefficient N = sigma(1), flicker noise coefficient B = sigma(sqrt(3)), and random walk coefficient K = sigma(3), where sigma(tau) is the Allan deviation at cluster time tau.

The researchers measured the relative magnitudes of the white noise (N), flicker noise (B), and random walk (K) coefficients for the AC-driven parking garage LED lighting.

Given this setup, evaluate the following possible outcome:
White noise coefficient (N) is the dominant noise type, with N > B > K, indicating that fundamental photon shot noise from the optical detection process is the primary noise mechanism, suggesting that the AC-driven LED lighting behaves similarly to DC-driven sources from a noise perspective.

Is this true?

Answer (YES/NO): NO